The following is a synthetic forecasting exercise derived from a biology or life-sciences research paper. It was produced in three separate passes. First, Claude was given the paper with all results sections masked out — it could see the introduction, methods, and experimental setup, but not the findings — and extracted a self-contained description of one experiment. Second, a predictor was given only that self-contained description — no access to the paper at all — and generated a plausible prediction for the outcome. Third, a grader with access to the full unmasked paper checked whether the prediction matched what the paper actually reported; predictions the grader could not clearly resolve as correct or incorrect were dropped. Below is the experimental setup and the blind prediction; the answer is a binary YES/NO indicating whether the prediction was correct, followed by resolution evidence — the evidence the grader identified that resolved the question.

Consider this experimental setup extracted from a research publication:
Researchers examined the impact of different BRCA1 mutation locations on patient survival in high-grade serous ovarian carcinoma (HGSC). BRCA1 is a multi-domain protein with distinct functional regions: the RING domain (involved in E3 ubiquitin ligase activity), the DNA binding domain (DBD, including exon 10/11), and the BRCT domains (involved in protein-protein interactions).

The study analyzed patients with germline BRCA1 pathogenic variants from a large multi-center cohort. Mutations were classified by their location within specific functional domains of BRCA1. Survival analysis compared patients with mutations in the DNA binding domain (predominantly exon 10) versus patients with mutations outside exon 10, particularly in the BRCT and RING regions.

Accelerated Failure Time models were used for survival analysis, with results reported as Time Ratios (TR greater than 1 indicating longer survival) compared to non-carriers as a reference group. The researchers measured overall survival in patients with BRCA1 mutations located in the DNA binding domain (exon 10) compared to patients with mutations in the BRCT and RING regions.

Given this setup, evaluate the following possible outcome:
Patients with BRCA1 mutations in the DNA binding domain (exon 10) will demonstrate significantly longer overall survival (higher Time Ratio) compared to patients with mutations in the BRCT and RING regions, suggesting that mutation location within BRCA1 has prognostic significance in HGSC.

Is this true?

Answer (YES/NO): YES